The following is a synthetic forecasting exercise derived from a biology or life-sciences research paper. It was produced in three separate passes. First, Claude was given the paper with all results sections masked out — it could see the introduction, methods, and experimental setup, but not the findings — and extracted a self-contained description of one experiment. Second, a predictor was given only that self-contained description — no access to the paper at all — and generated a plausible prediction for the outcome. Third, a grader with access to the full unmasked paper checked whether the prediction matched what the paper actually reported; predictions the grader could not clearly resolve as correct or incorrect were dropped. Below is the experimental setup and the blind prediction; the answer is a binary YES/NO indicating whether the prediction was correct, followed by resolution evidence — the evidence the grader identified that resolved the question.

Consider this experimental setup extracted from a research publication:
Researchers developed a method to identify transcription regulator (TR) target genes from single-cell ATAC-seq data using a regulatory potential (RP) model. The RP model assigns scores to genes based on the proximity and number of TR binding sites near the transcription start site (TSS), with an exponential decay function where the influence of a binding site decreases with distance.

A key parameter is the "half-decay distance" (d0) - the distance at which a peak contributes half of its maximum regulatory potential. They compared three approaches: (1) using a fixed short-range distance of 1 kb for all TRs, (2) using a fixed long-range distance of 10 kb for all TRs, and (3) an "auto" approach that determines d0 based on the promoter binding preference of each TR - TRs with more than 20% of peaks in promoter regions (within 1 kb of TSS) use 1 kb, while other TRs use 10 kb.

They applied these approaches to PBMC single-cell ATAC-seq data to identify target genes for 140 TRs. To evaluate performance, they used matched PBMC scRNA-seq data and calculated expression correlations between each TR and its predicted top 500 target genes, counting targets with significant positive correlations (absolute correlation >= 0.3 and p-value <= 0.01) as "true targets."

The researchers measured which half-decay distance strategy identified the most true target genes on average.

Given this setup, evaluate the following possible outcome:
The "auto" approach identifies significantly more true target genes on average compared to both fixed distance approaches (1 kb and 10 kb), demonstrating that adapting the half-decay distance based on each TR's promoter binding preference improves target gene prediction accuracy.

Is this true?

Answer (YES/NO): YES